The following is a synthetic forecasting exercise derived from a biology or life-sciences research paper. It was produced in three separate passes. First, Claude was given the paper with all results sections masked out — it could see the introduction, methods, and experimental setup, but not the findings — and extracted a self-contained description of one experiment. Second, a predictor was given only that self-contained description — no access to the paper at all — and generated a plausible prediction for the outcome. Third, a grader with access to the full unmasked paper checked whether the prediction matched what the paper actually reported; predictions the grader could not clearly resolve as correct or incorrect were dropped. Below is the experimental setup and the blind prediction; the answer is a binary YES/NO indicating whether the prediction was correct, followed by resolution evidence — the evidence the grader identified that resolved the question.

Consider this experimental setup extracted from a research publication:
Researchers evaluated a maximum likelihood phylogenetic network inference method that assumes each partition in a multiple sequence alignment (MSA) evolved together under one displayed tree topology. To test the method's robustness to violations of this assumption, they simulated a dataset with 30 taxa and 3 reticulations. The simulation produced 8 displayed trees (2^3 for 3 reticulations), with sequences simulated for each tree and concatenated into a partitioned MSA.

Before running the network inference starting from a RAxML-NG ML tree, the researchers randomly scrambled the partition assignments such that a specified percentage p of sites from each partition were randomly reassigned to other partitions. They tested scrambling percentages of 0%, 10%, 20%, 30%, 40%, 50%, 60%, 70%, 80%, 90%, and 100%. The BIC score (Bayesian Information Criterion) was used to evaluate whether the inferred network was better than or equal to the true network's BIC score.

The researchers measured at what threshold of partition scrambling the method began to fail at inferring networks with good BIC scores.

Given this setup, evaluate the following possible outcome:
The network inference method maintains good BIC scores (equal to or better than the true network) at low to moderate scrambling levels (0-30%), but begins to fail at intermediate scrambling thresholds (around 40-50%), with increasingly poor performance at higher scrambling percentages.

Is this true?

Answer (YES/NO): NO